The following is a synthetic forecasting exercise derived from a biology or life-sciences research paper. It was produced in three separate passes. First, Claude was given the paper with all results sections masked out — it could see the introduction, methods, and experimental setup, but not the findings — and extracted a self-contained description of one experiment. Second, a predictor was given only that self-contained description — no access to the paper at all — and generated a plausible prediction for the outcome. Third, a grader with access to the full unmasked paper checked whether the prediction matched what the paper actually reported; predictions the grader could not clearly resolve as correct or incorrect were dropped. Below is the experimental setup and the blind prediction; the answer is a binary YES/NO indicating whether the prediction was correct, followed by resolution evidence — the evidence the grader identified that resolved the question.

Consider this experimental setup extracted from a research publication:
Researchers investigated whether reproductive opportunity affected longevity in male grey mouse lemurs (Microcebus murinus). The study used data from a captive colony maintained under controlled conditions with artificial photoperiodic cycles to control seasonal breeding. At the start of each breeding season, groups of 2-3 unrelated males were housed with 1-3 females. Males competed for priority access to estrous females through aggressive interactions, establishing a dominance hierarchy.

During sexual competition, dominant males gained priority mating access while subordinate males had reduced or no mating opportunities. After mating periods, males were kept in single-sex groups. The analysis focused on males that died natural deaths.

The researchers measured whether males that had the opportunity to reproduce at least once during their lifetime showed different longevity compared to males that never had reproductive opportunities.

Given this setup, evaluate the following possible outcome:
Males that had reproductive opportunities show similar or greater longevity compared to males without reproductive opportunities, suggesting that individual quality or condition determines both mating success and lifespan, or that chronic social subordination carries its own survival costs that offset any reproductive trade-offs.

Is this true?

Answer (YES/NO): YES